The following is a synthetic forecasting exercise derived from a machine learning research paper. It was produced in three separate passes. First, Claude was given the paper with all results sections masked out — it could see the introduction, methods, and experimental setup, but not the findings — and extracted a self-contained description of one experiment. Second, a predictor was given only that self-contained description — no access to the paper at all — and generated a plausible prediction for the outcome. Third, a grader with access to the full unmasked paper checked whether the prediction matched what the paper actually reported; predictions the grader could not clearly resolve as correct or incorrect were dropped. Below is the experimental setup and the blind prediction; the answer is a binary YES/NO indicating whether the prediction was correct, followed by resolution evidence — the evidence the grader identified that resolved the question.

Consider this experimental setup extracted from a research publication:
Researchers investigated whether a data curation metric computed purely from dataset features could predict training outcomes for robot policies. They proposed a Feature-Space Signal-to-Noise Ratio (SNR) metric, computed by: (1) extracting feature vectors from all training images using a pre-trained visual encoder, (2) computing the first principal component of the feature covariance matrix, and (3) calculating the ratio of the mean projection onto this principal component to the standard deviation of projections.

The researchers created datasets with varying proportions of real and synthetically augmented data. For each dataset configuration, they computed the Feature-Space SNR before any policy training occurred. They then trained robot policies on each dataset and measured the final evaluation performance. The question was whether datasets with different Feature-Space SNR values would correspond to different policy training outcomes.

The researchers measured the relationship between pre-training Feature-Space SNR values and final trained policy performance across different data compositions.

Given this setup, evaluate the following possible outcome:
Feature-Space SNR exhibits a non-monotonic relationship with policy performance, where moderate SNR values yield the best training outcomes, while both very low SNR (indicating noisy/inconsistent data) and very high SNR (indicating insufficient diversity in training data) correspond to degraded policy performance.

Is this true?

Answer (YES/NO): NO